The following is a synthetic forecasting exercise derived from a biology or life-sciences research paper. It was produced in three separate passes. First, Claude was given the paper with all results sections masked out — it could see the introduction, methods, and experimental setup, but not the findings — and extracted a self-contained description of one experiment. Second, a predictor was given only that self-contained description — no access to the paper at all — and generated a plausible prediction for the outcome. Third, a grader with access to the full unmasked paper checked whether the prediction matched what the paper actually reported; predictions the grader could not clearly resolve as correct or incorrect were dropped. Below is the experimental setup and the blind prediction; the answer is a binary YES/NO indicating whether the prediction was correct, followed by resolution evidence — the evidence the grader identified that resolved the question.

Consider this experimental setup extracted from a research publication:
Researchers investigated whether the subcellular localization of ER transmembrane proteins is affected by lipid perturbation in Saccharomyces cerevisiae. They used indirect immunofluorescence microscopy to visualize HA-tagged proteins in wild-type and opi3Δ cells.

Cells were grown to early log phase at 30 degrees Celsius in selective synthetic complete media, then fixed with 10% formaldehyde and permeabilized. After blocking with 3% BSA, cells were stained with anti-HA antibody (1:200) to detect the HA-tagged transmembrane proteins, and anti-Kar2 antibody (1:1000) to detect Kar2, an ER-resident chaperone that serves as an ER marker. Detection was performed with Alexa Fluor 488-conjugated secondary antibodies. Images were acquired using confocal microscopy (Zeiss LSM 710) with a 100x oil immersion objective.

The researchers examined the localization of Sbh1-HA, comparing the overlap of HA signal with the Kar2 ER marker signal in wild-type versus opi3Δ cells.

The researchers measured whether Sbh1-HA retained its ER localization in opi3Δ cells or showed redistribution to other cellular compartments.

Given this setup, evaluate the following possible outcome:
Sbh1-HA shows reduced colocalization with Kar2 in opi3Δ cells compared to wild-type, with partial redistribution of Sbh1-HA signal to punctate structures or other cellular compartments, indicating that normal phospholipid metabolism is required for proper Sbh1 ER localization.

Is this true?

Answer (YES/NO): NO